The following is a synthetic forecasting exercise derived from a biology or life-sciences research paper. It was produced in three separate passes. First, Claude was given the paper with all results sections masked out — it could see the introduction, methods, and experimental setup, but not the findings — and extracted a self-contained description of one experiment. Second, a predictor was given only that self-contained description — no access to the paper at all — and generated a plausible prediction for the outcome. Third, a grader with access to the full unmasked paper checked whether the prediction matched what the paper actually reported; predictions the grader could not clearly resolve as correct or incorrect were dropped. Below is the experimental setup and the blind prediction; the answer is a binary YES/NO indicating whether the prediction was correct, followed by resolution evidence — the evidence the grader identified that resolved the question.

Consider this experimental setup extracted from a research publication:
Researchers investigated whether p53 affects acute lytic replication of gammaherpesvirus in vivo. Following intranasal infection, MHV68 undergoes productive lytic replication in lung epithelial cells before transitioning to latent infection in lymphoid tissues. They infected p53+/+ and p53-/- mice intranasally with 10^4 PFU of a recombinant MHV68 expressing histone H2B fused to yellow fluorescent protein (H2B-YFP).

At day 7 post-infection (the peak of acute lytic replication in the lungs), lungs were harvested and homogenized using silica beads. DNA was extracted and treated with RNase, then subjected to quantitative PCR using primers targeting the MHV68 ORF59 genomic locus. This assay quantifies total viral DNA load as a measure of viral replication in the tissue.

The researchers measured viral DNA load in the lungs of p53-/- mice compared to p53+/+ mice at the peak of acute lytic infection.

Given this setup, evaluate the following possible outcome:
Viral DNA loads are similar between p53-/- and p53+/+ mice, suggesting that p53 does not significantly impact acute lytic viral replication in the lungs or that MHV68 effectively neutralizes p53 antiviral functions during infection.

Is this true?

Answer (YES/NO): YES